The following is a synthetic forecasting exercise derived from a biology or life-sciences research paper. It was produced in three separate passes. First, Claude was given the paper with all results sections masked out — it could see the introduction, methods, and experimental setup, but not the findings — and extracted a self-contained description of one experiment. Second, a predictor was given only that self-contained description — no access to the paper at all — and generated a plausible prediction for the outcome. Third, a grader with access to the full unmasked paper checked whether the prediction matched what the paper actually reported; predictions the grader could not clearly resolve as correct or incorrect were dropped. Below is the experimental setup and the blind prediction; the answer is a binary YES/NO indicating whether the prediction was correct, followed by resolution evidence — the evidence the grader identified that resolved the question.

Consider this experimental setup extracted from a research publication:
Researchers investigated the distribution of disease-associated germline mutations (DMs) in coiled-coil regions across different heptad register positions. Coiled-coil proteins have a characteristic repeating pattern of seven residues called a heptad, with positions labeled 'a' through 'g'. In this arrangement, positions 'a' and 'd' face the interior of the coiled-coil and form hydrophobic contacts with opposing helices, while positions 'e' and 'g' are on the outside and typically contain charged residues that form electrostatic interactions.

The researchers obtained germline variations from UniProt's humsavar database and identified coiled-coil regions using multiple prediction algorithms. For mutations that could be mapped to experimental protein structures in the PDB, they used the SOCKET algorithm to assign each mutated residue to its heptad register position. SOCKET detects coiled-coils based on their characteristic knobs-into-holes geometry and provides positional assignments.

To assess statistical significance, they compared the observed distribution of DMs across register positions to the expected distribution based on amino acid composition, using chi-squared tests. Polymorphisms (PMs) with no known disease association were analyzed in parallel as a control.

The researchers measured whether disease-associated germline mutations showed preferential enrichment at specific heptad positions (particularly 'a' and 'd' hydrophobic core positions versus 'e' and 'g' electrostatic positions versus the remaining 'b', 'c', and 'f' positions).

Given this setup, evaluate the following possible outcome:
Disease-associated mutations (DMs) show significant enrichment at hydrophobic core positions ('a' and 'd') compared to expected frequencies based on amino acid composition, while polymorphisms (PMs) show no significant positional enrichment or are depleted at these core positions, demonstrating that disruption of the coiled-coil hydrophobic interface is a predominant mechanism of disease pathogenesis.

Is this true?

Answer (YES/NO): NO